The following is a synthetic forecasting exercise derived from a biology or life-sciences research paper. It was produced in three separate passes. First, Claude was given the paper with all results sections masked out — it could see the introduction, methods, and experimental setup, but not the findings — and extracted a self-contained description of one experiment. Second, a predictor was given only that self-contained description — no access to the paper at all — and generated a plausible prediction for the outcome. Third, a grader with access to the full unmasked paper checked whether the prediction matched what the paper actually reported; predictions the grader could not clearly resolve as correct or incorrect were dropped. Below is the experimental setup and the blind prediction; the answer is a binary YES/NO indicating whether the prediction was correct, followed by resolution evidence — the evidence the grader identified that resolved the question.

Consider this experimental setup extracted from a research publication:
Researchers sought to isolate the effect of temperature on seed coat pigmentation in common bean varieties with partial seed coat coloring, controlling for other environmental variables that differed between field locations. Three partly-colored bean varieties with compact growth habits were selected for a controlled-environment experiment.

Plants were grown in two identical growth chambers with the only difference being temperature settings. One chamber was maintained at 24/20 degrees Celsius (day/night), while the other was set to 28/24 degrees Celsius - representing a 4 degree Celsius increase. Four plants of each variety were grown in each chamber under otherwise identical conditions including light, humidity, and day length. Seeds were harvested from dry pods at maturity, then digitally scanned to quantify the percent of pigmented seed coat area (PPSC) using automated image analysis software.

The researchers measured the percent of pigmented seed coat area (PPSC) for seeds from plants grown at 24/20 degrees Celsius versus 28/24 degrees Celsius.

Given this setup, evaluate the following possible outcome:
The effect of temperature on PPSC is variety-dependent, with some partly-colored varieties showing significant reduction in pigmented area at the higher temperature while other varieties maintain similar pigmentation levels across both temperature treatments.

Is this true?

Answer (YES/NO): NO